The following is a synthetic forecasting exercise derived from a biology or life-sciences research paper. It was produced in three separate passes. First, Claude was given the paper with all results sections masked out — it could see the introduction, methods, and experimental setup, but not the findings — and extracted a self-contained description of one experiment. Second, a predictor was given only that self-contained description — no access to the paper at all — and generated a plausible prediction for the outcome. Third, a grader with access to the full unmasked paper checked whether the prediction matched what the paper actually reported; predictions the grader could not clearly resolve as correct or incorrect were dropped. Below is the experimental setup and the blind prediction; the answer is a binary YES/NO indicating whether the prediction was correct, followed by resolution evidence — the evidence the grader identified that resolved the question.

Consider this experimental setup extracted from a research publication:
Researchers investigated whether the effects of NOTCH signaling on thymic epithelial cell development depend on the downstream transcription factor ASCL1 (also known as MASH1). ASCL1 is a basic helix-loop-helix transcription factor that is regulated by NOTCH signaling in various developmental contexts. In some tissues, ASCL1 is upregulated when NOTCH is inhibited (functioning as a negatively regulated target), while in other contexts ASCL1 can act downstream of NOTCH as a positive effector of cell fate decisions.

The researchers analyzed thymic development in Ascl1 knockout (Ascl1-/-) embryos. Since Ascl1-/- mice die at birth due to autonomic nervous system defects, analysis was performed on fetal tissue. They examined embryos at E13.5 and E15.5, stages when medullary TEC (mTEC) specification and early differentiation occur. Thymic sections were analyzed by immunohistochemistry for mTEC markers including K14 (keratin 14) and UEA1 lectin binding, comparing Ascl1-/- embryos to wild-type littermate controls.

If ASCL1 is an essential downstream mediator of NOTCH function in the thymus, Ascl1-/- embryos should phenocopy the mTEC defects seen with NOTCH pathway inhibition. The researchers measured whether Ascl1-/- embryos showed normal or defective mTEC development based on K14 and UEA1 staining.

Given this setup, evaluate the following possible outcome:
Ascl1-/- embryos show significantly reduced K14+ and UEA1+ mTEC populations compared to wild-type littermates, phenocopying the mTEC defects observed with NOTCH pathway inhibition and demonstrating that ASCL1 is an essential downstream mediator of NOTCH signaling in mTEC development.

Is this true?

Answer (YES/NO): NO